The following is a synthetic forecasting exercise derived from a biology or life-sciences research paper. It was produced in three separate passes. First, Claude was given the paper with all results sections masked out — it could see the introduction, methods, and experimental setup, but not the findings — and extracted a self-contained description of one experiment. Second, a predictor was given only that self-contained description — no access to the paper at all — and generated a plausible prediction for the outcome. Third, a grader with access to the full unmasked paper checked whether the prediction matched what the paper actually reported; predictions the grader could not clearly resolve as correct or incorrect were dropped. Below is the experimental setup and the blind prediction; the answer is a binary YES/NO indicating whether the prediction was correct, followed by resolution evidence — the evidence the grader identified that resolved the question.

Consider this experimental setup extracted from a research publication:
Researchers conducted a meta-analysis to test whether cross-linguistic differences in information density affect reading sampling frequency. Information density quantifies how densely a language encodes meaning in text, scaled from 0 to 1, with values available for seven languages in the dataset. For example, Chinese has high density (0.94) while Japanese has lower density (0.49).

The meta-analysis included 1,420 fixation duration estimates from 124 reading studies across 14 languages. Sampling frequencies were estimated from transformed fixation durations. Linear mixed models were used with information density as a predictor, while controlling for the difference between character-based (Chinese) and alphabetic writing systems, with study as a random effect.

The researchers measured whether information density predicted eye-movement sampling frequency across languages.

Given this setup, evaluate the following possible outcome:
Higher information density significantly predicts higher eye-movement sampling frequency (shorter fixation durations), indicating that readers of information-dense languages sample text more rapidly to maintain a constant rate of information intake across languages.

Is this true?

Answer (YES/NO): NO